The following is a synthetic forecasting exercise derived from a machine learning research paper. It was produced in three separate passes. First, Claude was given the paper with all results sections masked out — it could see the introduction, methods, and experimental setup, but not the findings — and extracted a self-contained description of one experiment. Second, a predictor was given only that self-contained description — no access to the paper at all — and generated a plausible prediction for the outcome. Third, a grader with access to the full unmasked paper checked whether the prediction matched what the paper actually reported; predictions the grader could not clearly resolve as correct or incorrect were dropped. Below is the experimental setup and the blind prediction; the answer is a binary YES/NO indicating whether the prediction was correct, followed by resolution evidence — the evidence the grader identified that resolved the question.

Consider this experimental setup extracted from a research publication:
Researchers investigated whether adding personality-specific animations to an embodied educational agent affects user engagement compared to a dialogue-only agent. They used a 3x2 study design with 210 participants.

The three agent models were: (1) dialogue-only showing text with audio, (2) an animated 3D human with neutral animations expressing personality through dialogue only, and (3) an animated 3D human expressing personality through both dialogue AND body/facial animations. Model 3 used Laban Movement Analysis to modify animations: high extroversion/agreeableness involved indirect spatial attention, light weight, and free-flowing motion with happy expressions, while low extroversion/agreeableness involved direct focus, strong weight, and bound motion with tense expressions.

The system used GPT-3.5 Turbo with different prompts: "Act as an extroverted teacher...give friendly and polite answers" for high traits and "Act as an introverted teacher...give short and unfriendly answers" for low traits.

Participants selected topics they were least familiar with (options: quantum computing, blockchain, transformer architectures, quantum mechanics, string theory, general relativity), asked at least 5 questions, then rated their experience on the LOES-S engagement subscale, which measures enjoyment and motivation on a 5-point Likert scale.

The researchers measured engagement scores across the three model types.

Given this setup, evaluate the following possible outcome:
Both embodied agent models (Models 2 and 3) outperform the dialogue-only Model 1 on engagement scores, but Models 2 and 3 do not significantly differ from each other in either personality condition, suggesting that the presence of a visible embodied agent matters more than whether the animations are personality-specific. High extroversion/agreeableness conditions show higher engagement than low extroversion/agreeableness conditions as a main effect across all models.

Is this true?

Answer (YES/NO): NO